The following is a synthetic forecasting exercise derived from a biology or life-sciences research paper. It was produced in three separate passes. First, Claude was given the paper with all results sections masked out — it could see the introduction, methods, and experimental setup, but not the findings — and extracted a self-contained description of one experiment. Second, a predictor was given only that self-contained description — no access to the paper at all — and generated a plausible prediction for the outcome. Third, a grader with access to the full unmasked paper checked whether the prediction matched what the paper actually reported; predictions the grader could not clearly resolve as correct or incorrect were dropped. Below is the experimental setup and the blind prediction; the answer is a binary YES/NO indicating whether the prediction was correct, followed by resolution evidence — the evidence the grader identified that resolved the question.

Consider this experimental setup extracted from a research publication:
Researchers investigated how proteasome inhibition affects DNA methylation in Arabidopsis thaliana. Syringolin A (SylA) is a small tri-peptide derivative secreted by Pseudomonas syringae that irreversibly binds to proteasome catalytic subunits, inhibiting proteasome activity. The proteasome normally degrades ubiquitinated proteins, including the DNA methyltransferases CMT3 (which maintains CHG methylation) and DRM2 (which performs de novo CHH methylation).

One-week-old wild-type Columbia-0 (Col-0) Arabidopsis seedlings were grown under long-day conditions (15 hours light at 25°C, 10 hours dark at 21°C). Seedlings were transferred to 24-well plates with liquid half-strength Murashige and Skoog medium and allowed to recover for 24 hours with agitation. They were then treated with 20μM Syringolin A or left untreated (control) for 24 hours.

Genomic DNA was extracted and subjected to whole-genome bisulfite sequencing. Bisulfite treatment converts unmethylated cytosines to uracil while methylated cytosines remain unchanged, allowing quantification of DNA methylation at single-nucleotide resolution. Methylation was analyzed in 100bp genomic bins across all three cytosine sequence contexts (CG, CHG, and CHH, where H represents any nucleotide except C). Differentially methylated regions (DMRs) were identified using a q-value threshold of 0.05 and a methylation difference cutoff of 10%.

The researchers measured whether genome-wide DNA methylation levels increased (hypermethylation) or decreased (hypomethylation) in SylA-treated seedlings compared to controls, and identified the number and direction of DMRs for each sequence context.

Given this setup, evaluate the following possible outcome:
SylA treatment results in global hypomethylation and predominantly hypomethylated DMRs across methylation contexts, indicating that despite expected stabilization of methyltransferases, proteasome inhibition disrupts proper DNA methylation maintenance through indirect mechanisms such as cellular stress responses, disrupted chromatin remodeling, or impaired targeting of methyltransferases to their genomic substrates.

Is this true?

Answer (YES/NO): NO